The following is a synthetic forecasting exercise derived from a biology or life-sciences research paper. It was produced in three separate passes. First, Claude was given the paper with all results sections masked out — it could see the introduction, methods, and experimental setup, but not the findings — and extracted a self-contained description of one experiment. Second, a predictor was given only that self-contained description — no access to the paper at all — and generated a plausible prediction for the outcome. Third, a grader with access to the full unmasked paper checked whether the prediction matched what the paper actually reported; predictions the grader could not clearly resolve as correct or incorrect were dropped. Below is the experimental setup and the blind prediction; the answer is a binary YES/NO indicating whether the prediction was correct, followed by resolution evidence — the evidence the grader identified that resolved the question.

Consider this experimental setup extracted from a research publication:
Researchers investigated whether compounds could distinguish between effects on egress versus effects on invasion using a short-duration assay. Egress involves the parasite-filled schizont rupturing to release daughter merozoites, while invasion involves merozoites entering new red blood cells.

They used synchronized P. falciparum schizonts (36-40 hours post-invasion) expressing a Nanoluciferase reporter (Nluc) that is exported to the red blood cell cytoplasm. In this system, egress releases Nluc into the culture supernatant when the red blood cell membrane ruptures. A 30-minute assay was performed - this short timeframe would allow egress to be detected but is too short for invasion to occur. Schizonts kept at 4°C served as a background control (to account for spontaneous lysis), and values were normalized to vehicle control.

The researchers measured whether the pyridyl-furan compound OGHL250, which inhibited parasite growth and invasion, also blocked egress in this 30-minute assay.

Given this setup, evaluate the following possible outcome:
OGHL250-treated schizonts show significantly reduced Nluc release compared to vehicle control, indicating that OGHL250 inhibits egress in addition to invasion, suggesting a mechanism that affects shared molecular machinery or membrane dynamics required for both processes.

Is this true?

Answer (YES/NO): NO